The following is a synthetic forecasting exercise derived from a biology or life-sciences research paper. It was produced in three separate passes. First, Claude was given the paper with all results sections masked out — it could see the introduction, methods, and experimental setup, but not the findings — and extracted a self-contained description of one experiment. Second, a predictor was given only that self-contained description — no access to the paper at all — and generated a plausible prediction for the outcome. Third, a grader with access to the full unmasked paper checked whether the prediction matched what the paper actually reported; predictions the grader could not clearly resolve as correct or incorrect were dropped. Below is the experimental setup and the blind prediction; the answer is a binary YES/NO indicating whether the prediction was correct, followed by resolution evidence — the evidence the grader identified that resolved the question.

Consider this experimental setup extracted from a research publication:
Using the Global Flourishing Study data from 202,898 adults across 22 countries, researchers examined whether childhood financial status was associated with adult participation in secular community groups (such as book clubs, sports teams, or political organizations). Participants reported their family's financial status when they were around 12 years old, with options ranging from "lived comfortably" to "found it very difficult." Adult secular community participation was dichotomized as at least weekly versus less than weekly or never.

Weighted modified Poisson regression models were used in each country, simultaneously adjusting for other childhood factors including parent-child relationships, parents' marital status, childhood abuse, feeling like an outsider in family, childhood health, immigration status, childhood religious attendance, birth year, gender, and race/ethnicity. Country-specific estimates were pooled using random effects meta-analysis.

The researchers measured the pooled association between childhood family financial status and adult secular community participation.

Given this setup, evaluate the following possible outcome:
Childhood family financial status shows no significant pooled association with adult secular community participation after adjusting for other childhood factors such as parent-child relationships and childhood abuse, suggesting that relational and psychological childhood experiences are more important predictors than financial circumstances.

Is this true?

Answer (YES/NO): NO